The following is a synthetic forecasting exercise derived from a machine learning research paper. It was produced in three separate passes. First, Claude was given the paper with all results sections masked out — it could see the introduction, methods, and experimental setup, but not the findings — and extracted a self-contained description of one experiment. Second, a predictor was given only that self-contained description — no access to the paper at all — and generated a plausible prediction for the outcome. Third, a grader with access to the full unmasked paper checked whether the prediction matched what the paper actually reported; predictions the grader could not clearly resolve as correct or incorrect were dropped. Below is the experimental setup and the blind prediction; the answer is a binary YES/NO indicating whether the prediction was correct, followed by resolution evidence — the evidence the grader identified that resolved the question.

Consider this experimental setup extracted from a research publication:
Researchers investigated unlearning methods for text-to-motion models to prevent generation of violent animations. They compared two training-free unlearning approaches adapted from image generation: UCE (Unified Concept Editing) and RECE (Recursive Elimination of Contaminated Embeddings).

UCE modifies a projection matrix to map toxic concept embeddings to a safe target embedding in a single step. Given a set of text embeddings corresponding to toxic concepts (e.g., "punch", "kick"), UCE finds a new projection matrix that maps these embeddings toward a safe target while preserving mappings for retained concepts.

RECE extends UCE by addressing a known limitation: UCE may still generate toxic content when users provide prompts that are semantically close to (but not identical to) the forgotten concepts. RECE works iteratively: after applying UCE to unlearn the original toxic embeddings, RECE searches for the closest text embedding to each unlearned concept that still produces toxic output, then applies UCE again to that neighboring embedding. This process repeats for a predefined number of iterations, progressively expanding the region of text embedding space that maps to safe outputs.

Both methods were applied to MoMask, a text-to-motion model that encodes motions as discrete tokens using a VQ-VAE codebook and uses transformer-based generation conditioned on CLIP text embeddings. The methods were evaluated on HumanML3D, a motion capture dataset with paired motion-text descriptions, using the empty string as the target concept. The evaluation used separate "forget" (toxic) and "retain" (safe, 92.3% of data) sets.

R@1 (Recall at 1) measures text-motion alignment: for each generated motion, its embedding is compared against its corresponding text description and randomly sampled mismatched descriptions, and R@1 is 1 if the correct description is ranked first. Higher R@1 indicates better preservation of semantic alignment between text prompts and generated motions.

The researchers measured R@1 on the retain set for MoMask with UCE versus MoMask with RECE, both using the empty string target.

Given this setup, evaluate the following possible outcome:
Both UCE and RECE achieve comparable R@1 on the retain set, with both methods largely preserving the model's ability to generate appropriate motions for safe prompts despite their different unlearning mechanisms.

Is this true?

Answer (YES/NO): NO